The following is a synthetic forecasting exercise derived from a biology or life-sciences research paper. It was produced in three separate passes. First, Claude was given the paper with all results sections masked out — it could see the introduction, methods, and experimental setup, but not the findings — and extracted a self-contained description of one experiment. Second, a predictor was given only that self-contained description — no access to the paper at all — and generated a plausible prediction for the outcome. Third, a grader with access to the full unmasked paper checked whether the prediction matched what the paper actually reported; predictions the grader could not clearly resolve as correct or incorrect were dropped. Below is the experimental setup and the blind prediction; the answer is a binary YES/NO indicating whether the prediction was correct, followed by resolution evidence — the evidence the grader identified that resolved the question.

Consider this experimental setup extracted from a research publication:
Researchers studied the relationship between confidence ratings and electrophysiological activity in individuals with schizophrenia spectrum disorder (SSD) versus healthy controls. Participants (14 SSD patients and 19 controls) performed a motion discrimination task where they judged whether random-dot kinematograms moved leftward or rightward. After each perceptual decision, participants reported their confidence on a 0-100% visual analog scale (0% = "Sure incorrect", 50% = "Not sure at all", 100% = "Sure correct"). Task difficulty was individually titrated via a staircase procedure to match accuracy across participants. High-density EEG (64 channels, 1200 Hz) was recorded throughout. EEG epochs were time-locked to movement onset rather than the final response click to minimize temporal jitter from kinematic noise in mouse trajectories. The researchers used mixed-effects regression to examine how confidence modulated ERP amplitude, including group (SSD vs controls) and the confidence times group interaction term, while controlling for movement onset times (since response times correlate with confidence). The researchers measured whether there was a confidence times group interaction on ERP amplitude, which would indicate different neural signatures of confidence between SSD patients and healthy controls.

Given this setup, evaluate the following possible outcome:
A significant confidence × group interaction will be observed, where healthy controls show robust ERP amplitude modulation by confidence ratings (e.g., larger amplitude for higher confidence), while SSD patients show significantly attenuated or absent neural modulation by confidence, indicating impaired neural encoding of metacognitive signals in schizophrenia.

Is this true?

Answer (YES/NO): NO